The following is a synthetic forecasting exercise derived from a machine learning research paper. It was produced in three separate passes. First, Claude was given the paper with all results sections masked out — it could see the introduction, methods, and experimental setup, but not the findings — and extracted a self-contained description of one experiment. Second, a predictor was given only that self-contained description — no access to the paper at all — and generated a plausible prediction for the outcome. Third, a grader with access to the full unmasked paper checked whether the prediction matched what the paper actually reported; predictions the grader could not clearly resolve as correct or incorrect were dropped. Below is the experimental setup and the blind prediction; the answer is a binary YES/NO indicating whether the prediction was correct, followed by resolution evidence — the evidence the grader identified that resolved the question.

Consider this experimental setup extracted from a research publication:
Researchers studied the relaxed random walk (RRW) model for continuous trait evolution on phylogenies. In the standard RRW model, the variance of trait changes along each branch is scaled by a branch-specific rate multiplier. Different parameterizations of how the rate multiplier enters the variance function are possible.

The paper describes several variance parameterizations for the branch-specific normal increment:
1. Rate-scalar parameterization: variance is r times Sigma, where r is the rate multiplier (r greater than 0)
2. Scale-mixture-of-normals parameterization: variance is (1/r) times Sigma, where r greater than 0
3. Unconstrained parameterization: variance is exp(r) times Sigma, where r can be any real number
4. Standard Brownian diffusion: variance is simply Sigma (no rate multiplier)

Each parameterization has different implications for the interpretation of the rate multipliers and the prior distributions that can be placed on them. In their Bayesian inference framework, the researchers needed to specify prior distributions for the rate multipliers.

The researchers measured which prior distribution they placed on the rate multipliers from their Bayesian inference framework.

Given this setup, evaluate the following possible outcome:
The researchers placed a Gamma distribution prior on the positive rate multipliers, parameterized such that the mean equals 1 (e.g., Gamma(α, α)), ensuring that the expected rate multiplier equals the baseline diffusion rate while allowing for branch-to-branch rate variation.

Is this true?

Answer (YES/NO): NO